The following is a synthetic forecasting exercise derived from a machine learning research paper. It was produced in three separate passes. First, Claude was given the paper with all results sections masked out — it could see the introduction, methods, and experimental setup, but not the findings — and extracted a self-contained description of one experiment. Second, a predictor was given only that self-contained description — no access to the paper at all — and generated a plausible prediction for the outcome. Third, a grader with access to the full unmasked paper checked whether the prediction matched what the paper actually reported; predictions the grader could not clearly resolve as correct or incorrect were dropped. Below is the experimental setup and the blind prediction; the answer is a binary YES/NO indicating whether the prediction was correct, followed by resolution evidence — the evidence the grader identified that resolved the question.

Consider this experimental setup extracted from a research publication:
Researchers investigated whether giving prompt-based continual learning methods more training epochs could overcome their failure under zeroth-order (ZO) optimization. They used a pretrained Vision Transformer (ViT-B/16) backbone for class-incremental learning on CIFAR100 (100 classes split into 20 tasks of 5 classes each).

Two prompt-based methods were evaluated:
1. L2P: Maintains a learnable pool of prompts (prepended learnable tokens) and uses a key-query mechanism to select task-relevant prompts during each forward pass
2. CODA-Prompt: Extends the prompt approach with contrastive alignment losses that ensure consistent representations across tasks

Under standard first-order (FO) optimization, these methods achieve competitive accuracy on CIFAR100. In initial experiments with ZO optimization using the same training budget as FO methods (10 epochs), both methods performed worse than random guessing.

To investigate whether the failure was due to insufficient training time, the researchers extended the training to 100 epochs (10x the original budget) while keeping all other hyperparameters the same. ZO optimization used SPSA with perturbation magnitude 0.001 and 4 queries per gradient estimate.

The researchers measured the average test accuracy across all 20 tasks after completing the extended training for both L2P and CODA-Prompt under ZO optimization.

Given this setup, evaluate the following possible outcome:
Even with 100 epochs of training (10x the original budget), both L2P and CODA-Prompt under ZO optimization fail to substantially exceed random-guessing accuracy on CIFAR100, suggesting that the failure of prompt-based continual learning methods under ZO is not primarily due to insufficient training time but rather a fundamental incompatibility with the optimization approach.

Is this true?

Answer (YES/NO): NO